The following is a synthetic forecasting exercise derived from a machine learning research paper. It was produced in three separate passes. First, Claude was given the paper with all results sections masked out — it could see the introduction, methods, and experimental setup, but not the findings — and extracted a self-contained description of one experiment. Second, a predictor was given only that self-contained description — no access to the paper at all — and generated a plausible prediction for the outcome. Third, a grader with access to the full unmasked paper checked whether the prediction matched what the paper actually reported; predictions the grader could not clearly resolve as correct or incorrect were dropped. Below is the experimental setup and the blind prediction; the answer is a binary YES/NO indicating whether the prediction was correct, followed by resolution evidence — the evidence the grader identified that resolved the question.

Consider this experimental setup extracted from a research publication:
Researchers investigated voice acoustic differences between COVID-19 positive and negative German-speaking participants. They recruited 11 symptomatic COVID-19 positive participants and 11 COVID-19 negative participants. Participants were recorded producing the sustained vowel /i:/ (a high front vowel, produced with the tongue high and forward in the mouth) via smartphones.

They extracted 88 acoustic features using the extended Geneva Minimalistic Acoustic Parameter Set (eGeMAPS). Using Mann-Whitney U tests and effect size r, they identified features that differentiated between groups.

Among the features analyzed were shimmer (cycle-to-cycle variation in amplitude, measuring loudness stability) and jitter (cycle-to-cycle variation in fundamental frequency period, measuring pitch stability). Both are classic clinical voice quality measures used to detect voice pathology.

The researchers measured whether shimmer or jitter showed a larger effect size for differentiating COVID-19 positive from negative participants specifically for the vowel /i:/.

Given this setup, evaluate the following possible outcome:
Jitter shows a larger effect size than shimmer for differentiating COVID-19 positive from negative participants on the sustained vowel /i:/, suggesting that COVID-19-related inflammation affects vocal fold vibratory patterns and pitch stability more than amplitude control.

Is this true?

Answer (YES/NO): NO